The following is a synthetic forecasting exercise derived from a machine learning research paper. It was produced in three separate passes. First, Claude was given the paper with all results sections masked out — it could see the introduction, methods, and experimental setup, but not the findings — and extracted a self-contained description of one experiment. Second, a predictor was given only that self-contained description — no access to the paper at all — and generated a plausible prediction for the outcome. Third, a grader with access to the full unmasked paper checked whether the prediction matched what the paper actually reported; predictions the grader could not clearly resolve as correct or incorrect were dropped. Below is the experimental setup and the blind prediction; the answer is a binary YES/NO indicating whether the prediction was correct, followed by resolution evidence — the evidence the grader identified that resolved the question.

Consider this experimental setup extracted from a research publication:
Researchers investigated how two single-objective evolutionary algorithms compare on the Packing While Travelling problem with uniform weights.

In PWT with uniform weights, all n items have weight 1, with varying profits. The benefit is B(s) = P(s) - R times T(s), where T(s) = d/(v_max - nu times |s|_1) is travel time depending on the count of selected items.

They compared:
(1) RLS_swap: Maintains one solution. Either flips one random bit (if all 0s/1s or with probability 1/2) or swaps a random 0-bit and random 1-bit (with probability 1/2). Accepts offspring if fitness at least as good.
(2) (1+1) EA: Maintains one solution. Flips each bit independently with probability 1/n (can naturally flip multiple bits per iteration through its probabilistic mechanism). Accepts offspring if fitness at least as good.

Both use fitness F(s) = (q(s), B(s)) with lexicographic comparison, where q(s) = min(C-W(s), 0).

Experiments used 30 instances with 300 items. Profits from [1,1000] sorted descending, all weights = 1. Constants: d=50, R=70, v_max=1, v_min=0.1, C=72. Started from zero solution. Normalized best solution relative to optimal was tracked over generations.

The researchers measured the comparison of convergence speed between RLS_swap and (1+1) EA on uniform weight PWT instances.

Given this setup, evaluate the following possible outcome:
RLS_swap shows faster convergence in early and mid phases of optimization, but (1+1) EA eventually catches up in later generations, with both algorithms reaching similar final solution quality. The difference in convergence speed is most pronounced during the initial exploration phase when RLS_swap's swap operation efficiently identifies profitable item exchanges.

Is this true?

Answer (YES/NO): NO